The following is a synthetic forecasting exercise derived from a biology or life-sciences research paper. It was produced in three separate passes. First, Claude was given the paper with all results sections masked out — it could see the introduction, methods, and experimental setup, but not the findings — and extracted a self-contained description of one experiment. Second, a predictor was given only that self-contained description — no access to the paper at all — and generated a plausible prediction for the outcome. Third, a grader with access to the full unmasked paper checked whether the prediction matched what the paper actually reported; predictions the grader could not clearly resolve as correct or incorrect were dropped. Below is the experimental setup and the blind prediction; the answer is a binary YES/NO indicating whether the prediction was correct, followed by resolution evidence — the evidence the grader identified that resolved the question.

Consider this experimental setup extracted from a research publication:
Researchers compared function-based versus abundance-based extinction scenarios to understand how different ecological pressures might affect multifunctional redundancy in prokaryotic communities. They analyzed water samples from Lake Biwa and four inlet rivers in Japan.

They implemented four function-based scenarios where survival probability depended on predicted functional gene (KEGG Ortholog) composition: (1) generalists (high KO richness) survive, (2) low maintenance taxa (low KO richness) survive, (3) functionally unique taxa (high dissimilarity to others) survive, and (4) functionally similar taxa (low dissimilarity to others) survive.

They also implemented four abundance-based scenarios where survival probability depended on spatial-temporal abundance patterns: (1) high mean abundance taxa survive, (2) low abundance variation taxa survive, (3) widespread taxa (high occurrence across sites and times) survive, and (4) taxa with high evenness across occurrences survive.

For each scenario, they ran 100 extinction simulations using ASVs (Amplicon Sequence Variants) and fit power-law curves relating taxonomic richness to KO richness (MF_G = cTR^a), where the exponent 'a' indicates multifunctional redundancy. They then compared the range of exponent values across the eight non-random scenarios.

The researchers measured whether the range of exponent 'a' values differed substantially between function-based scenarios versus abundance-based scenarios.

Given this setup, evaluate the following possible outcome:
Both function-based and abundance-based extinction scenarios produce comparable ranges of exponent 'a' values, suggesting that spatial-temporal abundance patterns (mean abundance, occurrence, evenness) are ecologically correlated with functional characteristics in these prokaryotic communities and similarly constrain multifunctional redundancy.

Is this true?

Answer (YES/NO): NO